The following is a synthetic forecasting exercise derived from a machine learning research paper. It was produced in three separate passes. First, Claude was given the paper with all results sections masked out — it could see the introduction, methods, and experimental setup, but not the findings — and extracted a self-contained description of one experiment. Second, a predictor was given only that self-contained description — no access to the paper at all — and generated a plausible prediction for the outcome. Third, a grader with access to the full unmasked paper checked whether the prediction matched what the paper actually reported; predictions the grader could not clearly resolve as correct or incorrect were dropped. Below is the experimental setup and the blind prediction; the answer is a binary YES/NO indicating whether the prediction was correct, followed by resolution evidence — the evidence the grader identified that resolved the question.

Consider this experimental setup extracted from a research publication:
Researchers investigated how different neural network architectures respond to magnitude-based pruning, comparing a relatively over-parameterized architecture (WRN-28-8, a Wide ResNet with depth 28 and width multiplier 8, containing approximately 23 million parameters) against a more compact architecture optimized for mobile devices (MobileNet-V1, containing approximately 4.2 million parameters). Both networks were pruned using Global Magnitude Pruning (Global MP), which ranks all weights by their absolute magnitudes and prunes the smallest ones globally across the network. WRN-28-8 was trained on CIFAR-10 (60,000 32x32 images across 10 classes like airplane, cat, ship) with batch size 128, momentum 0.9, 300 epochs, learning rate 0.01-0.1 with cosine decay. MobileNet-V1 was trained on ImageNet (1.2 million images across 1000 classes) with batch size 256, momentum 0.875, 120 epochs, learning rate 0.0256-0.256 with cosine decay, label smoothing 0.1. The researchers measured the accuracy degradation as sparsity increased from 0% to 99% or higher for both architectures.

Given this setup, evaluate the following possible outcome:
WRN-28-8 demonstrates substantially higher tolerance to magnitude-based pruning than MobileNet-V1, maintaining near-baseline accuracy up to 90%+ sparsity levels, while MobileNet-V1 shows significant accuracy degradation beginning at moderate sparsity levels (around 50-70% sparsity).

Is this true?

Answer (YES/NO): NO